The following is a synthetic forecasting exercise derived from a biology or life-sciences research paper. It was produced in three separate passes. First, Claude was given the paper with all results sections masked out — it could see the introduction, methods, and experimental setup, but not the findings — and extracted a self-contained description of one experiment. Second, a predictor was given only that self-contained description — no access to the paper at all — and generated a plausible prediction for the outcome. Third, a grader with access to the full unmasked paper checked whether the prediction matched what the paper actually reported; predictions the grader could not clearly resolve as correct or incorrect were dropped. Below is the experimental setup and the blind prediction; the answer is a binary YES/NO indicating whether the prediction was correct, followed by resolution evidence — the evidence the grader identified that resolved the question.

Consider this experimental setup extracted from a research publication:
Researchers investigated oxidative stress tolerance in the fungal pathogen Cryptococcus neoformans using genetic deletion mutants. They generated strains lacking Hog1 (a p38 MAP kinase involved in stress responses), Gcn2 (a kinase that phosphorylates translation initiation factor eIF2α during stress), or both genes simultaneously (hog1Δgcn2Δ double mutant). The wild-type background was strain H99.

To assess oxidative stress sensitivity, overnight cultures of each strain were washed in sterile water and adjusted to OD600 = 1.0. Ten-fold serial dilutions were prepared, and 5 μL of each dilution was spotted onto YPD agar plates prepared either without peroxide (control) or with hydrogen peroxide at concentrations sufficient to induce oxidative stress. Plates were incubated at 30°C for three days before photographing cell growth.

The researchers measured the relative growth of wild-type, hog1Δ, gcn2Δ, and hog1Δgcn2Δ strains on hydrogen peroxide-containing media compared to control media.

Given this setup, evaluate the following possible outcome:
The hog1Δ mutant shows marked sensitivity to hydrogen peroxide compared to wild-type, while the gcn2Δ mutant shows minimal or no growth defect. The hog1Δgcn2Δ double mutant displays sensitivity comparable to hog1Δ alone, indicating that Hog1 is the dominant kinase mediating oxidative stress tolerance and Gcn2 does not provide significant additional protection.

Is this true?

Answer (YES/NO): NO